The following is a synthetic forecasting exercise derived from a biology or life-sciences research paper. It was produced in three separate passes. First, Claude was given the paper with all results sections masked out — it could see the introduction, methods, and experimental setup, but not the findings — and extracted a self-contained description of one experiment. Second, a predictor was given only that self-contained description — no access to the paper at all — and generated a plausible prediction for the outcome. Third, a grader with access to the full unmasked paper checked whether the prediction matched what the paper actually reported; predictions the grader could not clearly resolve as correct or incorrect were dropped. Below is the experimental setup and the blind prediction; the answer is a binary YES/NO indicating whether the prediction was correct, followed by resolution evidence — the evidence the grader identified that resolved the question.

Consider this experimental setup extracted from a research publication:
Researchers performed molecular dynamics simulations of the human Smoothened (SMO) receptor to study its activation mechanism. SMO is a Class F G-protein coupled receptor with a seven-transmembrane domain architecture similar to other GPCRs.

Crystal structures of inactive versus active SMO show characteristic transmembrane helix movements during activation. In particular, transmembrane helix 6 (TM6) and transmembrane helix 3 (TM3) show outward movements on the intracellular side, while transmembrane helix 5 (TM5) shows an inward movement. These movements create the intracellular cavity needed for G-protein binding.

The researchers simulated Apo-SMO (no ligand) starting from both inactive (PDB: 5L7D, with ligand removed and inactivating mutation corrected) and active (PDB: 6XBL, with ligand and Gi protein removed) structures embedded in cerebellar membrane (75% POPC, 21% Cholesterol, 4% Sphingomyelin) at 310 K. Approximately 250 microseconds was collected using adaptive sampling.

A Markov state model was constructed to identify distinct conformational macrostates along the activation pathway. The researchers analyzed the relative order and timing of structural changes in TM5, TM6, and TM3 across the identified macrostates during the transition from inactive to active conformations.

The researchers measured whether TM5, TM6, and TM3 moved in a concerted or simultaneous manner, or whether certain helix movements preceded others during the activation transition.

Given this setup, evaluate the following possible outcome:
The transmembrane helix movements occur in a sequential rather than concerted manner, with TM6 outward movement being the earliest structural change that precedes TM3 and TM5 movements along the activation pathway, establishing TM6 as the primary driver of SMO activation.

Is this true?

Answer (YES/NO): YES